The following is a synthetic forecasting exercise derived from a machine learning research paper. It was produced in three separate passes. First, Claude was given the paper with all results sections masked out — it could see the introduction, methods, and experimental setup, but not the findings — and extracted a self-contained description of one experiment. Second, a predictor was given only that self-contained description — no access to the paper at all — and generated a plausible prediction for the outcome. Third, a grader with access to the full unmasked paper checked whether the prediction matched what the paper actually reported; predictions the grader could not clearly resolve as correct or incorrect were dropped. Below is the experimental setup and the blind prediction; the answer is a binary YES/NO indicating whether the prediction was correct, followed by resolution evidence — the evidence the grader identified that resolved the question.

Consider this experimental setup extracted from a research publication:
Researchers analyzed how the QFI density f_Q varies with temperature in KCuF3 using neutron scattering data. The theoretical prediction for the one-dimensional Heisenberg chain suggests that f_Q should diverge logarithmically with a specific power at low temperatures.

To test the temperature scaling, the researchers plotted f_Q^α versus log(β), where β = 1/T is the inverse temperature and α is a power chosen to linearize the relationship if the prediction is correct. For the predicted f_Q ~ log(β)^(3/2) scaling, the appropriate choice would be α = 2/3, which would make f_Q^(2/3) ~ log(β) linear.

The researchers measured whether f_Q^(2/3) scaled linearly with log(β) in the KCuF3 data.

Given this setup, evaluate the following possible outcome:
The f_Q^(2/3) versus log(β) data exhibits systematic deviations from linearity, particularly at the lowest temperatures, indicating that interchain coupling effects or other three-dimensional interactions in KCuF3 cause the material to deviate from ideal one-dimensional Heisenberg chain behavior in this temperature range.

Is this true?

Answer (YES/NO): YES